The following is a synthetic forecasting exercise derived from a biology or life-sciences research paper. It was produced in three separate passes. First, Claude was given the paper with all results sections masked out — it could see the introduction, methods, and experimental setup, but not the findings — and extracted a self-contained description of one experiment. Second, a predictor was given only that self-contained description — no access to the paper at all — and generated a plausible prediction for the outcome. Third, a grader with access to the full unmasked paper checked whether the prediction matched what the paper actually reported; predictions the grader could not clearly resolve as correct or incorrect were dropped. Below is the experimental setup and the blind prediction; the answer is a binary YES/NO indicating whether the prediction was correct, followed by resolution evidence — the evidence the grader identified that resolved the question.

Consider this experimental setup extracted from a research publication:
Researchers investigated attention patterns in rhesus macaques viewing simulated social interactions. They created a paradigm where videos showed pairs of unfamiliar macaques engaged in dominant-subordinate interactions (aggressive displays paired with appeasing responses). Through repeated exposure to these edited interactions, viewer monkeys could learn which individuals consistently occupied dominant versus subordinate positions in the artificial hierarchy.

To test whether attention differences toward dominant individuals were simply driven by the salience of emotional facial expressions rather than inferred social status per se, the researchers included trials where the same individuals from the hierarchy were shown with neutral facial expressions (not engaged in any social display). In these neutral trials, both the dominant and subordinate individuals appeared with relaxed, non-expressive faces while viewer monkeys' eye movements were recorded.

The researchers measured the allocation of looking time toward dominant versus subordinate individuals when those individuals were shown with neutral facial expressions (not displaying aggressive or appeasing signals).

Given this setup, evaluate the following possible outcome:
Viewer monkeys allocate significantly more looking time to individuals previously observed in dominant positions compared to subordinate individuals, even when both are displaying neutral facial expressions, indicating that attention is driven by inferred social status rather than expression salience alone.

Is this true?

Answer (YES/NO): YES